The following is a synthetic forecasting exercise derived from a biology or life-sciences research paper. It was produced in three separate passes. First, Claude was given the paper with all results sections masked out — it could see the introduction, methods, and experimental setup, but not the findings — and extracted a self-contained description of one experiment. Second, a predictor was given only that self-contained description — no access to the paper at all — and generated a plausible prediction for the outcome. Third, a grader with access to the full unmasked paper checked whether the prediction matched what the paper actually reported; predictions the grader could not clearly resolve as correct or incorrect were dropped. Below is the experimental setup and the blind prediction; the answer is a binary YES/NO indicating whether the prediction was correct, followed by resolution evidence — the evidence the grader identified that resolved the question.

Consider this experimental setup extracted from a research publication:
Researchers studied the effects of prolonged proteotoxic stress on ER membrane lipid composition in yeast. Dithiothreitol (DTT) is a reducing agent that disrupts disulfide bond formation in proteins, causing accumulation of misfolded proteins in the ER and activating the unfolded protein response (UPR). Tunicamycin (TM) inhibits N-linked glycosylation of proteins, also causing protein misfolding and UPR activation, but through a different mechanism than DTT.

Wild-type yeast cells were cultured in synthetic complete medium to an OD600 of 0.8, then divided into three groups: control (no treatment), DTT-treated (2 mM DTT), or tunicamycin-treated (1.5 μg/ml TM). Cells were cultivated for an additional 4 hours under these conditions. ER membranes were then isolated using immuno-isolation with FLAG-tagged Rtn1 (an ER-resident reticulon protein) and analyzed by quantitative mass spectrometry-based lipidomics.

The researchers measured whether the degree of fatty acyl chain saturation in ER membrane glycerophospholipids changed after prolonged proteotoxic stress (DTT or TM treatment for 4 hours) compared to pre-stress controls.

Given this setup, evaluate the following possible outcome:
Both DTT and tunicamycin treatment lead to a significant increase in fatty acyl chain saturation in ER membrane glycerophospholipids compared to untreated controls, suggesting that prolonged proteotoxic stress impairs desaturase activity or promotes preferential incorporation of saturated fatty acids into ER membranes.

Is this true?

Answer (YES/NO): YES